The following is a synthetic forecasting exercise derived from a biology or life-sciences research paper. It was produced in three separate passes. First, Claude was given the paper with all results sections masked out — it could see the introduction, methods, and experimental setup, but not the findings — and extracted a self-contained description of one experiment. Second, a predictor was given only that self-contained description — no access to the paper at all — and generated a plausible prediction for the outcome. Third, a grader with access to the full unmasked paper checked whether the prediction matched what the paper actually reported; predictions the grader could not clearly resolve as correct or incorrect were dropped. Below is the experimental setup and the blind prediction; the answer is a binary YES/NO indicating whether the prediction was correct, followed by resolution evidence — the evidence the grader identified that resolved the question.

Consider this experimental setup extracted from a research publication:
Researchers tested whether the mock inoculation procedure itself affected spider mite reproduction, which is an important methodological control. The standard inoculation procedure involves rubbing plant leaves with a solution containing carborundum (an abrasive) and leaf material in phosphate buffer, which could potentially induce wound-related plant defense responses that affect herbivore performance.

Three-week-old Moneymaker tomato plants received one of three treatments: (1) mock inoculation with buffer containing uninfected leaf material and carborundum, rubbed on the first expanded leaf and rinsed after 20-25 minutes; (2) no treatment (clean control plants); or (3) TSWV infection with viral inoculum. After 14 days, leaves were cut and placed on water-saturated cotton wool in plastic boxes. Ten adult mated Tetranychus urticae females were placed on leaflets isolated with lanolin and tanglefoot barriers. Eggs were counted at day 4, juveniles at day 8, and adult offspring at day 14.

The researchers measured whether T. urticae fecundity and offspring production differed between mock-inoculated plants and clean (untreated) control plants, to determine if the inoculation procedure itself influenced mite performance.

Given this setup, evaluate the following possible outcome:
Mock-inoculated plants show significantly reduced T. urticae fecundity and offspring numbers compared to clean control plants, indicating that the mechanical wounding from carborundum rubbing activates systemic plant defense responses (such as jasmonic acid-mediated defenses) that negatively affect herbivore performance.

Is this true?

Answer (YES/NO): NO